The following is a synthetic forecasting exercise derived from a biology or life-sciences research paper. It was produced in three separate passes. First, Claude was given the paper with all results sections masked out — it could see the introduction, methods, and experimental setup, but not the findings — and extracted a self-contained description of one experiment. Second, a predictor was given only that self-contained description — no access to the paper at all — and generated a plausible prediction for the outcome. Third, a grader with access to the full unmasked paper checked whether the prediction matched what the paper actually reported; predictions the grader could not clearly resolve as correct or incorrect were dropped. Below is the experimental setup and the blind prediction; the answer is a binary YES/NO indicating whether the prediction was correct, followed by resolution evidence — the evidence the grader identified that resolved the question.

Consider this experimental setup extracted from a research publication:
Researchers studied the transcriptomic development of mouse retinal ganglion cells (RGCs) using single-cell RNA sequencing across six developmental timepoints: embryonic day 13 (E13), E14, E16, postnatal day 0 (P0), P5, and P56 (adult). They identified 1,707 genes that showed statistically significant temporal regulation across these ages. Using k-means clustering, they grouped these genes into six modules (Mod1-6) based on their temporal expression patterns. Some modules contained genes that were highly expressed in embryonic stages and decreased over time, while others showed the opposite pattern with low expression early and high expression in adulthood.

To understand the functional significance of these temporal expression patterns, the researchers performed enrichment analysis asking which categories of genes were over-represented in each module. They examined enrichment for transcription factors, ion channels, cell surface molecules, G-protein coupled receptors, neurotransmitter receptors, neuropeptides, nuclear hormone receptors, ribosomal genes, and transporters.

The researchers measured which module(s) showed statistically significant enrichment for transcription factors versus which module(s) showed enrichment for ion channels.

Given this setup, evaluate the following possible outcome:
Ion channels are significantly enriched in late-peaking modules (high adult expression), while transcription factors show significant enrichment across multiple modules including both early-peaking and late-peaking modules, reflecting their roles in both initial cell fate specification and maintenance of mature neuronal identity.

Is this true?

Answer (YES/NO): NO